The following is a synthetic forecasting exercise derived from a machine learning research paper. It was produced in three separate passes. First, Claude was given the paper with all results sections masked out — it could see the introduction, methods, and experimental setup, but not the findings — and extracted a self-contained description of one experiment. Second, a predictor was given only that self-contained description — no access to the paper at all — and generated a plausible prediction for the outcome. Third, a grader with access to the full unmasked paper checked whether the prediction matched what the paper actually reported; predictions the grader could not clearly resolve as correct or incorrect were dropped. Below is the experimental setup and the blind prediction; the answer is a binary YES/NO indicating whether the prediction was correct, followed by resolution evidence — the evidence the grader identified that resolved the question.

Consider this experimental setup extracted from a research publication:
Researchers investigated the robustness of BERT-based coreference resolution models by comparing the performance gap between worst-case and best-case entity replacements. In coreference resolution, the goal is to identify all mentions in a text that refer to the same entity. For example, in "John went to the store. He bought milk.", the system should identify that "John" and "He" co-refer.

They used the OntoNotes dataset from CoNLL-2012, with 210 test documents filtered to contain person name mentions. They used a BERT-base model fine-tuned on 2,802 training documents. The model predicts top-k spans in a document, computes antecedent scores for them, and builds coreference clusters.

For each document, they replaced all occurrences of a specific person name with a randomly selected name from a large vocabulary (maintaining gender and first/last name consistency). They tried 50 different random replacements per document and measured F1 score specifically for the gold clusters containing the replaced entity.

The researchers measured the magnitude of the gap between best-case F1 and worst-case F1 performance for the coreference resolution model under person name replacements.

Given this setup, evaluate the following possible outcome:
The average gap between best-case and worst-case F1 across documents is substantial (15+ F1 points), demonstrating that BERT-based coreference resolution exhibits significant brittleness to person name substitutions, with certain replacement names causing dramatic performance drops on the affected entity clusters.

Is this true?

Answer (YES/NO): YES